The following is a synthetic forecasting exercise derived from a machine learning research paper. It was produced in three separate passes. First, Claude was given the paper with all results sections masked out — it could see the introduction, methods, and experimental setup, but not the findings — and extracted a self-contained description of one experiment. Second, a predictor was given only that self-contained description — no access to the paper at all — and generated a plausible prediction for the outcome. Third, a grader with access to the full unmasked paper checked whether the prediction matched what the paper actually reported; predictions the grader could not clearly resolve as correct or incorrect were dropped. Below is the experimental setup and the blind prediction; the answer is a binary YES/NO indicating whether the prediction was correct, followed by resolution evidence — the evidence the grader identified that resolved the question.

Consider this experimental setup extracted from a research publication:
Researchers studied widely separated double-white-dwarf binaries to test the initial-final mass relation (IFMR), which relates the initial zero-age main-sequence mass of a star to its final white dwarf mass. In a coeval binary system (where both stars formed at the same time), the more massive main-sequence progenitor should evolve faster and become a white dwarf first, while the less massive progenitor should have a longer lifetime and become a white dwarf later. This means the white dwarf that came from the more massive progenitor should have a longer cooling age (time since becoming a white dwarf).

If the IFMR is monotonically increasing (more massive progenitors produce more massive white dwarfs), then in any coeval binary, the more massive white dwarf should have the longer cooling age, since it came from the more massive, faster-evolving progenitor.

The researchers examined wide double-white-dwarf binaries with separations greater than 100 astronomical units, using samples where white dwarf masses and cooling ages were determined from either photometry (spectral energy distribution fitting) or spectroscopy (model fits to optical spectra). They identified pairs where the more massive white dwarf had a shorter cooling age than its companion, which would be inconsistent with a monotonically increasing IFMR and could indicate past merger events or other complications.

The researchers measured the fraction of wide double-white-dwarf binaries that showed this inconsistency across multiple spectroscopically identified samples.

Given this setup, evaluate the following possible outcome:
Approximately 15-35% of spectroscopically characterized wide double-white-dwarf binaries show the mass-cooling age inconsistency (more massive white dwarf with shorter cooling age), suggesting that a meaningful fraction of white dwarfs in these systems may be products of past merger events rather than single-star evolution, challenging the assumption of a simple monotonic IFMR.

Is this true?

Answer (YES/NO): YES